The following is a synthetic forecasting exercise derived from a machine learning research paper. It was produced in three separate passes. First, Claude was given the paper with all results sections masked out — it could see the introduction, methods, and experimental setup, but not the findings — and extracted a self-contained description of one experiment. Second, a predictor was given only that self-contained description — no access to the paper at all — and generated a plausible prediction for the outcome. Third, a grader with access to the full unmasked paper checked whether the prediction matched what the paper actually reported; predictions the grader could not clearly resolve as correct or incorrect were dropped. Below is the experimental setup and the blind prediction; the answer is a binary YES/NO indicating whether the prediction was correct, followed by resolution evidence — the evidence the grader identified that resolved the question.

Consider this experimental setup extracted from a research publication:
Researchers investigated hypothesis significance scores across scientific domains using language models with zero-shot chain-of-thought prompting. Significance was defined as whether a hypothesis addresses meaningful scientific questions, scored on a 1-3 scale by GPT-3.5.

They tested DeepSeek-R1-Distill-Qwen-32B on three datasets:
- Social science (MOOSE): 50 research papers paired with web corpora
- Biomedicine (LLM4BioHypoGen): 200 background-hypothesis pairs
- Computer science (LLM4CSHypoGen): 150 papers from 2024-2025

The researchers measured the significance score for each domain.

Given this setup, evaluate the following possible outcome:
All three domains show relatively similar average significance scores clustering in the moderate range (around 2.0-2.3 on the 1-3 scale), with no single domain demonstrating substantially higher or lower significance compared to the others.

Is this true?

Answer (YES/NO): NO